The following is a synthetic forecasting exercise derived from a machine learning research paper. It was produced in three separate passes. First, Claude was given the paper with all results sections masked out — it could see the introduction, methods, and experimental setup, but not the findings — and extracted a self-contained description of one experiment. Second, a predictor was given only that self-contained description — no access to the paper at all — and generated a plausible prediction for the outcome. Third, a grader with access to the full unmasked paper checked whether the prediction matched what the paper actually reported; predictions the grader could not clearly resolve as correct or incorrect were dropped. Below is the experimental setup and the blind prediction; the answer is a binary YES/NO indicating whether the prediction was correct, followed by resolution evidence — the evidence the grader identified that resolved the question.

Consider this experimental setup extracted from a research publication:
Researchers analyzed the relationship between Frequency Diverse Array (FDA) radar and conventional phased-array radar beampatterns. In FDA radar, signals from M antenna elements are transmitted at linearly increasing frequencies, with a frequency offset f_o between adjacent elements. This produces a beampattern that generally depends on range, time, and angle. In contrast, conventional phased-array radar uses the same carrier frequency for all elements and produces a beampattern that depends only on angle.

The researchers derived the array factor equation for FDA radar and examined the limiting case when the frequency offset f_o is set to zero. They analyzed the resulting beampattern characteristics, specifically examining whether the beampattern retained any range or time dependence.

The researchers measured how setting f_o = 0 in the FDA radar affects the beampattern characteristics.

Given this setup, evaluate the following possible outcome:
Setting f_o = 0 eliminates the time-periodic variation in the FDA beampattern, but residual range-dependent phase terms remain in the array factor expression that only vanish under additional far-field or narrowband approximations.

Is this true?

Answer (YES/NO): NO